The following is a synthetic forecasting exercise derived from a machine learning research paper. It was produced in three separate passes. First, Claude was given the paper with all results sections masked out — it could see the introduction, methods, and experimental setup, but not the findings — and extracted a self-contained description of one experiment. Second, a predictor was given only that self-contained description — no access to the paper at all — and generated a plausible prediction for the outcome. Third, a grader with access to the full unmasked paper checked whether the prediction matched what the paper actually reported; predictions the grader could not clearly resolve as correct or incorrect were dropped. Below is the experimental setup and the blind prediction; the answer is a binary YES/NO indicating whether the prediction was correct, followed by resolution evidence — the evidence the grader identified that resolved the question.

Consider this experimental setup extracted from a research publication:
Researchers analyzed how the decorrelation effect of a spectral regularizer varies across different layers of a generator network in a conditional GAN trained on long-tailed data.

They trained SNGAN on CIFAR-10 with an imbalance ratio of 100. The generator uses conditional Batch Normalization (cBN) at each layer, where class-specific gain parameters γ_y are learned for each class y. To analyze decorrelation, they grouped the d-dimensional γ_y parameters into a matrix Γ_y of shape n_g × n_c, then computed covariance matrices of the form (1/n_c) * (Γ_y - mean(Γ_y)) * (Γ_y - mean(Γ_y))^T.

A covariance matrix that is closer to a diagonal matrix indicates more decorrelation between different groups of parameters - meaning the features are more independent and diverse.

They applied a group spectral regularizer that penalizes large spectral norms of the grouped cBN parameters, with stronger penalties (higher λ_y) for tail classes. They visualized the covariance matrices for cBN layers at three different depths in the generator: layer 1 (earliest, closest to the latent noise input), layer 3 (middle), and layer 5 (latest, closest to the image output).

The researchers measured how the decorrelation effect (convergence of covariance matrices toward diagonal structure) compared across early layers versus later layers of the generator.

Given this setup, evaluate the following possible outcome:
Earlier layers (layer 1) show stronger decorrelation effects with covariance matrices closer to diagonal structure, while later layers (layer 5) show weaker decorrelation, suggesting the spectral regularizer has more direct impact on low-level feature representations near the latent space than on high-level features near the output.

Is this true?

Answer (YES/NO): NO